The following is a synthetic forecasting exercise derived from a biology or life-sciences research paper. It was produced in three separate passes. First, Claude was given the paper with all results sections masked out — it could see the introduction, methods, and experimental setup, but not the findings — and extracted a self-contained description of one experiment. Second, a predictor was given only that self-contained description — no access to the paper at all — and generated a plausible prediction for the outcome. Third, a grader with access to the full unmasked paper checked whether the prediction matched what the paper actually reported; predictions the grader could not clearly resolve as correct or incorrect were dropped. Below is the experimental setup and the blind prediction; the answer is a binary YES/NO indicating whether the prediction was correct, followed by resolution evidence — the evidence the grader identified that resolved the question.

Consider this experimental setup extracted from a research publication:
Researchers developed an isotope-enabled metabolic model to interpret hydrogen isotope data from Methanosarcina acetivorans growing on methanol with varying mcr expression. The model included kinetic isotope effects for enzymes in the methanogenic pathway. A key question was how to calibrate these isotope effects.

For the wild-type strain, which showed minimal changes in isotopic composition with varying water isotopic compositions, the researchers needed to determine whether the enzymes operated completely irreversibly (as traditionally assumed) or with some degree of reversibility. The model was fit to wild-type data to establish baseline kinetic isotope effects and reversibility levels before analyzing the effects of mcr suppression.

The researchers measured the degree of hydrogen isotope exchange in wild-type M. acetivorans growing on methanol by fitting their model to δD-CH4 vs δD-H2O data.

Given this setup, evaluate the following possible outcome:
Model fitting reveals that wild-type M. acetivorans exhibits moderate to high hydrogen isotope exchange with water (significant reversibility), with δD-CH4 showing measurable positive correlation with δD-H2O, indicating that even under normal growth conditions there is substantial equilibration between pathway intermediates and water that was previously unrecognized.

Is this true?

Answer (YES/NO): NO